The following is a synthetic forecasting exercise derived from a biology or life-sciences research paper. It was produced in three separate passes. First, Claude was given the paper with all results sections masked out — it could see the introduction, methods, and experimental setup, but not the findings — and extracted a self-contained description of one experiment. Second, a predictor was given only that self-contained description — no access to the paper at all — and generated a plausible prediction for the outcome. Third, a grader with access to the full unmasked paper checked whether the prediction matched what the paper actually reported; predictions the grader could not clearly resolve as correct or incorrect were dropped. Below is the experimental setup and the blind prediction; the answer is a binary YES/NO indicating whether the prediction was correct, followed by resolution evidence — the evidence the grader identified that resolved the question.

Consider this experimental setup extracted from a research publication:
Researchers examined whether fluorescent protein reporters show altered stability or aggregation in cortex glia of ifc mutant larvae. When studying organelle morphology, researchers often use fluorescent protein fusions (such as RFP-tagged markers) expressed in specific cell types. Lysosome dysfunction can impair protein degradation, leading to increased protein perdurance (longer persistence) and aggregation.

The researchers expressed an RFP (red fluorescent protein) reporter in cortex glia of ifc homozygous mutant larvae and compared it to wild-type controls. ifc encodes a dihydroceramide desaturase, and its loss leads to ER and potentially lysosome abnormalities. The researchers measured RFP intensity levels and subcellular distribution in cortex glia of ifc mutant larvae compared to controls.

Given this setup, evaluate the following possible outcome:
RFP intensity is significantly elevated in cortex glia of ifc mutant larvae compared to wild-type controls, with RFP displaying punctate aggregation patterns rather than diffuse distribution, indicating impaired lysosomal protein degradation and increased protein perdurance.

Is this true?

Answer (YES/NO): YES